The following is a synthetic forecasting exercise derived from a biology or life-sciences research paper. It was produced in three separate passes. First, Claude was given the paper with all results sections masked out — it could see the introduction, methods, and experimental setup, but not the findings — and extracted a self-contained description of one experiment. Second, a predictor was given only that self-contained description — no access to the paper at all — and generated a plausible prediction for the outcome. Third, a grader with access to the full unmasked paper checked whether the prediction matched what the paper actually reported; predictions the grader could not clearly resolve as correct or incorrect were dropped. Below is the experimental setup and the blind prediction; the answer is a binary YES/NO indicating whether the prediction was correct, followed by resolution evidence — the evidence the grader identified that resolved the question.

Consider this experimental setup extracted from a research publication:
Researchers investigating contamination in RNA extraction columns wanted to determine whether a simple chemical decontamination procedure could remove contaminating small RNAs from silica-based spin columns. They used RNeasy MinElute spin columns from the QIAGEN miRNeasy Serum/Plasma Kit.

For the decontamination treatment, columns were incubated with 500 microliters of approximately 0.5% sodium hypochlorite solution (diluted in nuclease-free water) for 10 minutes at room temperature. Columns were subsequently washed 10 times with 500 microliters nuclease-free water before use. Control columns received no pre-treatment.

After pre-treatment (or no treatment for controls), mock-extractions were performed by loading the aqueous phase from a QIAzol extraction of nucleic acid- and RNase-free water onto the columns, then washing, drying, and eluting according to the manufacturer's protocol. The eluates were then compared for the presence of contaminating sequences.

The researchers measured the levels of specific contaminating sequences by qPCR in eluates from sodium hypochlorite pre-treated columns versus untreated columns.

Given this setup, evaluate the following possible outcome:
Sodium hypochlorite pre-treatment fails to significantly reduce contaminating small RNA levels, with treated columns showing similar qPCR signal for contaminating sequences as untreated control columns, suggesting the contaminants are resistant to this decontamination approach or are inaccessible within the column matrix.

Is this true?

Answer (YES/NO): NO